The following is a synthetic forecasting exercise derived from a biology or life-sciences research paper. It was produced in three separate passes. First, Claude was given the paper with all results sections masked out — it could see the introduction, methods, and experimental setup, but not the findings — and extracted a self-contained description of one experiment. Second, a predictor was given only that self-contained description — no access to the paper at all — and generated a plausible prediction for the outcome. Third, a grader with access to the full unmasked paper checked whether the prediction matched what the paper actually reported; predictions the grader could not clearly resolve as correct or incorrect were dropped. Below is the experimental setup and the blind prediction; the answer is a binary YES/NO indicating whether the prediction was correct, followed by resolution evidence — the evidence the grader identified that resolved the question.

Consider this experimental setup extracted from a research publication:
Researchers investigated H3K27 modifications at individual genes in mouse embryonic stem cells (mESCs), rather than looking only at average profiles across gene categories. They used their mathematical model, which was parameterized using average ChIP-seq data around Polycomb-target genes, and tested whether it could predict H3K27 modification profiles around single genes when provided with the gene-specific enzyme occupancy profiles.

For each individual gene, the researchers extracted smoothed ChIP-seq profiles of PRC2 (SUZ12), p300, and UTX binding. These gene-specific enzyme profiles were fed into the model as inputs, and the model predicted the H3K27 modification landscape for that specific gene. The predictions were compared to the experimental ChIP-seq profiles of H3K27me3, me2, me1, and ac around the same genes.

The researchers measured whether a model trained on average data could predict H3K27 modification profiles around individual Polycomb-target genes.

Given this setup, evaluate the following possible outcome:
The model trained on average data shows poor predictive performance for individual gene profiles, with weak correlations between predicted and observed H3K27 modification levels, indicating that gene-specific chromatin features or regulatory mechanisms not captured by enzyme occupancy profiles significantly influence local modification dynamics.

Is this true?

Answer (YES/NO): NO